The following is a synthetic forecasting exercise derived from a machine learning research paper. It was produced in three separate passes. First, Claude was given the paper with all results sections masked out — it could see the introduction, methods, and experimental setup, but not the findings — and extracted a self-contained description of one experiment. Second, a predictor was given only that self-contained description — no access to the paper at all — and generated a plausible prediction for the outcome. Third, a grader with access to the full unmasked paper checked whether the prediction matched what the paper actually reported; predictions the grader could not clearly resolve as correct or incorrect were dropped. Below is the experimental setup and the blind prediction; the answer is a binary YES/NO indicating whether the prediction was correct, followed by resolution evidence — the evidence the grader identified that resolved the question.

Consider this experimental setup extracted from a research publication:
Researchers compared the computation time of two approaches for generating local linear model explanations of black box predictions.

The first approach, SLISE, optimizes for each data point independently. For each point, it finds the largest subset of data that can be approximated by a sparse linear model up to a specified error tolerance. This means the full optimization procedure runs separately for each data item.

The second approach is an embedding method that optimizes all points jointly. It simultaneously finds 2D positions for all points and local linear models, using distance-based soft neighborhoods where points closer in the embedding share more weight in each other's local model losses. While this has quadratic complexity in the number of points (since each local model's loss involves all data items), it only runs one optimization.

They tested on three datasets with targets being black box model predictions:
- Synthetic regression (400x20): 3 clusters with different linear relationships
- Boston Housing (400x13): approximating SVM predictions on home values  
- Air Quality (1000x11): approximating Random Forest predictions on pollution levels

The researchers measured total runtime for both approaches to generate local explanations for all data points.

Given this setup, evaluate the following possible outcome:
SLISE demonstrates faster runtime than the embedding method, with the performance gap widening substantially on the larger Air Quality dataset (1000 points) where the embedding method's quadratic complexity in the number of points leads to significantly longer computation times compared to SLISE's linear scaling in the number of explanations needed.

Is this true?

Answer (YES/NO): NO